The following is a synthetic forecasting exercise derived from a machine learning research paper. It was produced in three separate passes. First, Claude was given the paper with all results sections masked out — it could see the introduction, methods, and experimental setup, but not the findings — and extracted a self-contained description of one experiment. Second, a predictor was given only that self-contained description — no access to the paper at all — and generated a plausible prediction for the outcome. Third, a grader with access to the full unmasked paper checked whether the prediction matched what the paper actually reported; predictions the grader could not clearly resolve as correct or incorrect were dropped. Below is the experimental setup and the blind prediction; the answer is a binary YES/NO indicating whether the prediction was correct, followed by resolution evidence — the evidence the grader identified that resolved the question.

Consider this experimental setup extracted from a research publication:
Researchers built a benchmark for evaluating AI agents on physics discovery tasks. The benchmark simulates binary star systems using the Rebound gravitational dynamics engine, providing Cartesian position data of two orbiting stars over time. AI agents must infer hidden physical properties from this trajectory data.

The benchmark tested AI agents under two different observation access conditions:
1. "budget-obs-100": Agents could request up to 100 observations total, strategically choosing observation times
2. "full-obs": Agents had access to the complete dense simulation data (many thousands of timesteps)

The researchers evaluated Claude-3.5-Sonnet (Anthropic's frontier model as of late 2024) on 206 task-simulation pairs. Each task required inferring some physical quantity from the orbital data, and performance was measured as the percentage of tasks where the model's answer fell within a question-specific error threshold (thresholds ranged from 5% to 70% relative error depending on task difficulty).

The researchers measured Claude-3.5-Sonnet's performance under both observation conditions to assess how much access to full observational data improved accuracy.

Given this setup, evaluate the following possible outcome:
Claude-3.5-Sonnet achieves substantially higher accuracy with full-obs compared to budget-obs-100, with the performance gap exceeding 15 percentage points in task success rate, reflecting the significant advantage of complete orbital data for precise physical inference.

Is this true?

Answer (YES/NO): YES